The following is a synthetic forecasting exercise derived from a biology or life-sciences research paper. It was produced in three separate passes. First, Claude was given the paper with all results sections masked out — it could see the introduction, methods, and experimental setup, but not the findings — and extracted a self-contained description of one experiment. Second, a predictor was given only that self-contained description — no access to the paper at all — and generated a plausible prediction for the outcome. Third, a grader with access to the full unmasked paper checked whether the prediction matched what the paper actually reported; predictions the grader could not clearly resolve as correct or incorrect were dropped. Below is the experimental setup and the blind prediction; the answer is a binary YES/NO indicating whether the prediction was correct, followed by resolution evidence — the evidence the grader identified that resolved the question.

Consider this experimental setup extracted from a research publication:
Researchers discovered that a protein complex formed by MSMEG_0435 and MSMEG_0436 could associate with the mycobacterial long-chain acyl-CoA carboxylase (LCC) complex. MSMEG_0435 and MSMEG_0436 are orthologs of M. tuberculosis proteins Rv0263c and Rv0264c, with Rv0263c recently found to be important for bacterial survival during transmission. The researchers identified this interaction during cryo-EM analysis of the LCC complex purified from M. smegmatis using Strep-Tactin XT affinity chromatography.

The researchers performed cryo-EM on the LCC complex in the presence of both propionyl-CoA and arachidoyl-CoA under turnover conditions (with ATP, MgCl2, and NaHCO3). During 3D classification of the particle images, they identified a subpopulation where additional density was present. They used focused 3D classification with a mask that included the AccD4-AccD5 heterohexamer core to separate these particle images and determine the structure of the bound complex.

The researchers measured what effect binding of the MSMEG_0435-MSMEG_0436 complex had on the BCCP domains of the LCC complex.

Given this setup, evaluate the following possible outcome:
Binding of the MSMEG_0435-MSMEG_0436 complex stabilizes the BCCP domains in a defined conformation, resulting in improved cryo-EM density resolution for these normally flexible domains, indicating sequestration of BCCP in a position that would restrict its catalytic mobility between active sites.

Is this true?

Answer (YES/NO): YES